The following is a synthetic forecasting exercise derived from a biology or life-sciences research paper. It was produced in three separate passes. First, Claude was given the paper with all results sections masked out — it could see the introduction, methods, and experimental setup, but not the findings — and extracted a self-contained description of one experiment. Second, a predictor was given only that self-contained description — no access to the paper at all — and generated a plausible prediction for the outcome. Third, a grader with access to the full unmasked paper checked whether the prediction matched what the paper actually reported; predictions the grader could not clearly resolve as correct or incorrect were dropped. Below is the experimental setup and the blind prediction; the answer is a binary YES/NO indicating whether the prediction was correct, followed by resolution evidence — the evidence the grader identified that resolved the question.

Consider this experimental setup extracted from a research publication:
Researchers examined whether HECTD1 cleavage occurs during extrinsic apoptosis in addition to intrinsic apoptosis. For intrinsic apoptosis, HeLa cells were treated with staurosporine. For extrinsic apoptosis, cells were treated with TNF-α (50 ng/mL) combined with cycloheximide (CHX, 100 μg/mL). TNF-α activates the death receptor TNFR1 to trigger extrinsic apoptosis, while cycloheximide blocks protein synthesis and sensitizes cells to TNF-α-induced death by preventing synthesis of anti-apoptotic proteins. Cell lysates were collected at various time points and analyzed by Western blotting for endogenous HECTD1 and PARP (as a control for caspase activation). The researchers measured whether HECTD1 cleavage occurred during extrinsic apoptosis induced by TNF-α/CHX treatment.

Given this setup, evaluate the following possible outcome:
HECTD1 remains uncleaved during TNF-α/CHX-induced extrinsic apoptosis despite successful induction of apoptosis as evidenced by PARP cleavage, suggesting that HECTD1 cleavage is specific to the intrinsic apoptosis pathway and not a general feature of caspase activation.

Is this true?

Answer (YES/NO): NO